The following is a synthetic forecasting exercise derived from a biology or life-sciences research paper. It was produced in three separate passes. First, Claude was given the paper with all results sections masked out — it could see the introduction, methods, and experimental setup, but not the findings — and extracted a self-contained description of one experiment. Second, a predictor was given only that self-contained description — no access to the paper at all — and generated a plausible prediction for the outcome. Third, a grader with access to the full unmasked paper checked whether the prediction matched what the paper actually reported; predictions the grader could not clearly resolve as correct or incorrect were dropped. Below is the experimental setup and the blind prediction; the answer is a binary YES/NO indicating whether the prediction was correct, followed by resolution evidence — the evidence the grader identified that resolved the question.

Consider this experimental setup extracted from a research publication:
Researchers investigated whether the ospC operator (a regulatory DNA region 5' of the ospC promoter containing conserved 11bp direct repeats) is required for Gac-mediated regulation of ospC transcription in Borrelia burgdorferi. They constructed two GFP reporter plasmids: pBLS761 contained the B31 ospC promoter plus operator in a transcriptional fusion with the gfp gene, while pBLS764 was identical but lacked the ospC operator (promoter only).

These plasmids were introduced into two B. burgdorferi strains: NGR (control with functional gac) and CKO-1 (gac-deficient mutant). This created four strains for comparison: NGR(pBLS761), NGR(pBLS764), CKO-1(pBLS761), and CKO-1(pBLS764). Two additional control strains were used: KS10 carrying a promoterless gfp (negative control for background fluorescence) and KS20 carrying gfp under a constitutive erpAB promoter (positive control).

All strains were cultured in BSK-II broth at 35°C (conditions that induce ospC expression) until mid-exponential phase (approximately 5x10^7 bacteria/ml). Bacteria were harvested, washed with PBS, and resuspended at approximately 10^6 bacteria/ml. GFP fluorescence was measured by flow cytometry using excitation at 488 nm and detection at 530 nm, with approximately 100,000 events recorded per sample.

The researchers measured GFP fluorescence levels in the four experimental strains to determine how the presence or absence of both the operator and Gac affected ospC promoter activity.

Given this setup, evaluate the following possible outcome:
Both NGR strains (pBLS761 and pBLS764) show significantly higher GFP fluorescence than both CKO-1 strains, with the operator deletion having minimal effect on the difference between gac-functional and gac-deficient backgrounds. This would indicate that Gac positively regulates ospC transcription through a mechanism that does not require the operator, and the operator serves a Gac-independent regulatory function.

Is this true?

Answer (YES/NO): NO